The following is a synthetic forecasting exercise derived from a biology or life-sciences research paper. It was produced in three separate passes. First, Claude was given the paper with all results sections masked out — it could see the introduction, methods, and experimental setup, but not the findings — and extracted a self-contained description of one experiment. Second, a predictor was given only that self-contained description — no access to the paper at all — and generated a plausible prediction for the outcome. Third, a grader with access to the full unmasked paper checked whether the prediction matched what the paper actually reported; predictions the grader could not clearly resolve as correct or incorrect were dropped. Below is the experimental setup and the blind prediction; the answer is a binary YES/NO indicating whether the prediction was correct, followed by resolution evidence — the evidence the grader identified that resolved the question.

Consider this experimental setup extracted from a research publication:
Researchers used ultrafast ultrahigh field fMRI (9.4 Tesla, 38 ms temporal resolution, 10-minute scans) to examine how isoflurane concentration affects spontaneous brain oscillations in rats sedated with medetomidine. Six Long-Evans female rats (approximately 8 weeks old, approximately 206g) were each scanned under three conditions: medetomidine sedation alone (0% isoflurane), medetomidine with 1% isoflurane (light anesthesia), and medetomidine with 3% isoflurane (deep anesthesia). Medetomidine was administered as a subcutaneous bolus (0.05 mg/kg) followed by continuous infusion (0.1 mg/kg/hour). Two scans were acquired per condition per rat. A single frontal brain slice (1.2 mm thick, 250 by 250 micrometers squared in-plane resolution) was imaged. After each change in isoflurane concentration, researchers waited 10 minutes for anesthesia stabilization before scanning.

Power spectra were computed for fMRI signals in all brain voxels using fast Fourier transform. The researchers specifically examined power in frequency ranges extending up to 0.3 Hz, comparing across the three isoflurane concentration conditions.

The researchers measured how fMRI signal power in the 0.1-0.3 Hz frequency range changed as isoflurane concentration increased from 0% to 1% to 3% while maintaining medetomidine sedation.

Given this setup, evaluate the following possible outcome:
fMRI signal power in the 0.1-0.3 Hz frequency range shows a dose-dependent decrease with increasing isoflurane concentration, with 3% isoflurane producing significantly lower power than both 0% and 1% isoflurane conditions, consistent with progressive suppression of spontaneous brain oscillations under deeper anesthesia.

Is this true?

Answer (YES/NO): YES